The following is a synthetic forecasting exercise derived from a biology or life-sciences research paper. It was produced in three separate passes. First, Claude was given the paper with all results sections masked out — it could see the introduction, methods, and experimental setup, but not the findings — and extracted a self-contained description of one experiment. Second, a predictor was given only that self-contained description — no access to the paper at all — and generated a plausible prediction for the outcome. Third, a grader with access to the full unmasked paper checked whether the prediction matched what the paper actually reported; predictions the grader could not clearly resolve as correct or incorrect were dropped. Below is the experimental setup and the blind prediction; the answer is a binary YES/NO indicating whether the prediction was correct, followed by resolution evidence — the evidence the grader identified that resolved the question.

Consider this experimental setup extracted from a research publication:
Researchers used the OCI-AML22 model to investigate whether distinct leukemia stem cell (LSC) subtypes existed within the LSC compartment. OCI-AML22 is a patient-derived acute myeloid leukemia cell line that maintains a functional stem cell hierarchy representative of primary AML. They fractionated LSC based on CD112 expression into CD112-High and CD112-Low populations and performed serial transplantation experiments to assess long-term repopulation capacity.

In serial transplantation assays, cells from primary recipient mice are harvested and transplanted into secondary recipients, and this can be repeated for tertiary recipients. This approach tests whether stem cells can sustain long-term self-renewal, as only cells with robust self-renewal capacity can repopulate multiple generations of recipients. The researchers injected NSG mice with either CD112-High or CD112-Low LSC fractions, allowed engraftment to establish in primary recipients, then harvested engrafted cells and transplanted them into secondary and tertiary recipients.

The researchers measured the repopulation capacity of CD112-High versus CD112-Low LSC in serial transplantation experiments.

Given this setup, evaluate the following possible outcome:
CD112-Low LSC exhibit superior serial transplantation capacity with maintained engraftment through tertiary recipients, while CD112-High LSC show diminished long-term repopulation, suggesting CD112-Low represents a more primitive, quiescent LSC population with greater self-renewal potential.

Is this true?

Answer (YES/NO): NO